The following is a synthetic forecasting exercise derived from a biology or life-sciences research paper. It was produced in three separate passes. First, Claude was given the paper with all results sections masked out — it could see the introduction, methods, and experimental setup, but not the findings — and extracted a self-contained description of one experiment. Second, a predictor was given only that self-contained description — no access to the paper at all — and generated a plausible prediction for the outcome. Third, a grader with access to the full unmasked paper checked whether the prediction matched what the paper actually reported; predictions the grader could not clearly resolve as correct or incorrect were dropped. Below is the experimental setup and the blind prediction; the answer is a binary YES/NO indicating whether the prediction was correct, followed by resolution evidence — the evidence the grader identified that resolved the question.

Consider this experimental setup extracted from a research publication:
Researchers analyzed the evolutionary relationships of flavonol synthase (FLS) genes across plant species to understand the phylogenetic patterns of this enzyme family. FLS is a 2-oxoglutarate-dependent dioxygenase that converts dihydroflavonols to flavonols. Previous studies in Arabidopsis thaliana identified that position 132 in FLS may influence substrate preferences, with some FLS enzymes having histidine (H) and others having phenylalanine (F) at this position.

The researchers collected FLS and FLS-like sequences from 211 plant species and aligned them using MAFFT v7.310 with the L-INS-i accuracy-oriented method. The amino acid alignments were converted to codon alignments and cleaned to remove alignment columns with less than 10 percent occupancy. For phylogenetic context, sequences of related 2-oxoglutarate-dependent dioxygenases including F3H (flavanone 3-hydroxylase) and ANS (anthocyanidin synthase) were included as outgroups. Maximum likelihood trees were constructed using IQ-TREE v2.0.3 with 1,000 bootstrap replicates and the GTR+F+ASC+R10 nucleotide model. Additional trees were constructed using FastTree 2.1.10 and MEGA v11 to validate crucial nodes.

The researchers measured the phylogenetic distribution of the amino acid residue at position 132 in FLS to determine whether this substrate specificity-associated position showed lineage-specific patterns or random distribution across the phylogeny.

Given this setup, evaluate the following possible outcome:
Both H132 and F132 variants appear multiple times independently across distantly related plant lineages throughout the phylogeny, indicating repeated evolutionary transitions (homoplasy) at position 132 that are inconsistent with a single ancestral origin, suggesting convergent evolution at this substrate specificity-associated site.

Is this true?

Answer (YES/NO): NO